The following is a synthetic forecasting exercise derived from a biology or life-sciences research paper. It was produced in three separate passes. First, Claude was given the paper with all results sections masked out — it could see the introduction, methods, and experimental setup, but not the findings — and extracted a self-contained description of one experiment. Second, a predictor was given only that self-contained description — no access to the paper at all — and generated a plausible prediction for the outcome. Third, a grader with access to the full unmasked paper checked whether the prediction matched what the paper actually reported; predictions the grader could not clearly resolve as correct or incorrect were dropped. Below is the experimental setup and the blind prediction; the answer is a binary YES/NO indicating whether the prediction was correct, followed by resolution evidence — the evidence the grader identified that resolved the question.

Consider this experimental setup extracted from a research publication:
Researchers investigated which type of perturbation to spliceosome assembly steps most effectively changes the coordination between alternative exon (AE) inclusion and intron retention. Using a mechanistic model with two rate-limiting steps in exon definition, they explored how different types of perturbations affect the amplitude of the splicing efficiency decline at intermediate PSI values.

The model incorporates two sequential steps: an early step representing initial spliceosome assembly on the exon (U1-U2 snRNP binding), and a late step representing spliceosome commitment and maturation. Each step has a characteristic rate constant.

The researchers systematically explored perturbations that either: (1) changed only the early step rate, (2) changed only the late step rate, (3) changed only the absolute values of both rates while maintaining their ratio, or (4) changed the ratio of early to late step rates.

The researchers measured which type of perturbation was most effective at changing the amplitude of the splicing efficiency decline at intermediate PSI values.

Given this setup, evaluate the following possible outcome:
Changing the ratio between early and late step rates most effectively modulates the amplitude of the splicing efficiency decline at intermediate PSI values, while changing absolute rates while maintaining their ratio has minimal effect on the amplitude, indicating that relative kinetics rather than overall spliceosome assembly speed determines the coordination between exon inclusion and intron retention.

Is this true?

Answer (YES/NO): YES